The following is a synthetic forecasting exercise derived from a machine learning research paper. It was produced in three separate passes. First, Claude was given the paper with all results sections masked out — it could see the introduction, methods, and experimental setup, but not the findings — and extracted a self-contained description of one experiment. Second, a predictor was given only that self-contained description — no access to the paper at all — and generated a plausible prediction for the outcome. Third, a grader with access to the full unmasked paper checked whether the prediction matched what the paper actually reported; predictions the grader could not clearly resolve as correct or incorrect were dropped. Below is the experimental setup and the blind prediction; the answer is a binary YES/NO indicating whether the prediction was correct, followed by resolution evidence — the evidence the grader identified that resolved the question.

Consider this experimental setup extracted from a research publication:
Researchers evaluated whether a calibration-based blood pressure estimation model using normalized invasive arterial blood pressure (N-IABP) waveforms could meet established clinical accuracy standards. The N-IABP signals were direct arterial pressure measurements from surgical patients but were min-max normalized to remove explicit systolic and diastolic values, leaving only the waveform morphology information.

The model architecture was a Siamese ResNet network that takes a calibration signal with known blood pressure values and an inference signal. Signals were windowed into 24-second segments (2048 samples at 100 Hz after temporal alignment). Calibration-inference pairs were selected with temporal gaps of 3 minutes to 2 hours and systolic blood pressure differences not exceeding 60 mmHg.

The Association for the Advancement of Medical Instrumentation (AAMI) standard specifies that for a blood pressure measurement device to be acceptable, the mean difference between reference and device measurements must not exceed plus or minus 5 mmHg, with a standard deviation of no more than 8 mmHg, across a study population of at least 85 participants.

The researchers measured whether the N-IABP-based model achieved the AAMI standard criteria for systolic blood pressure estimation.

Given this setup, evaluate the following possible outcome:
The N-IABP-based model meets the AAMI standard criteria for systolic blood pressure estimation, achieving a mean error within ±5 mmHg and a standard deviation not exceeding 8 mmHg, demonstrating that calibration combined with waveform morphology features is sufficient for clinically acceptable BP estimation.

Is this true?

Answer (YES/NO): YES